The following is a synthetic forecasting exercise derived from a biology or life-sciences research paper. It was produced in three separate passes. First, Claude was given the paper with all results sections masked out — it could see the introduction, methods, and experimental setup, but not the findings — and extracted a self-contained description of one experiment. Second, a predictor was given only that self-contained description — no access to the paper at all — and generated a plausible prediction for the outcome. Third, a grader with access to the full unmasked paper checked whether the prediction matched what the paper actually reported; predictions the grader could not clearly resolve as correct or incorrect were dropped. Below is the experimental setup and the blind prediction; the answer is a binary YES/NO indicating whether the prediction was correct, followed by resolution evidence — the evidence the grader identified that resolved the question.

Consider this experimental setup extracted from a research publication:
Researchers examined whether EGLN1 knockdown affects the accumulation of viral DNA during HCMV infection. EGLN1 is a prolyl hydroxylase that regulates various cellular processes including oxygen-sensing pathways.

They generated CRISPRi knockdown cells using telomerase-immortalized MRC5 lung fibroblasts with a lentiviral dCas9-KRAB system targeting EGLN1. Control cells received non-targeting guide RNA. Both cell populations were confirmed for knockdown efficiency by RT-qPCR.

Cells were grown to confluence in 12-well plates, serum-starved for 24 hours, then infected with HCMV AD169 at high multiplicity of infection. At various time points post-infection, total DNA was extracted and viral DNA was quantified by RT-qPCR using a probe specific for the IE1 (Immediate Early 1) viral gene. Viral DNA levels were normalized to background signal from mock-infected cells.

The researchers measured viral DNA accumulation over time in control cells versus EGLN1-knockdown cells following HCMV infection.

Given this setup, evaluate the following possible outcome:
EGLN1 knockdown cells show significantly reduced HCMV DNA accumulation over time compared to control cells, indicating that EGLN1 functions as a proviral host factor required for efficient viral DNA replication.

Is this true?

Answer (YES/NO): YES